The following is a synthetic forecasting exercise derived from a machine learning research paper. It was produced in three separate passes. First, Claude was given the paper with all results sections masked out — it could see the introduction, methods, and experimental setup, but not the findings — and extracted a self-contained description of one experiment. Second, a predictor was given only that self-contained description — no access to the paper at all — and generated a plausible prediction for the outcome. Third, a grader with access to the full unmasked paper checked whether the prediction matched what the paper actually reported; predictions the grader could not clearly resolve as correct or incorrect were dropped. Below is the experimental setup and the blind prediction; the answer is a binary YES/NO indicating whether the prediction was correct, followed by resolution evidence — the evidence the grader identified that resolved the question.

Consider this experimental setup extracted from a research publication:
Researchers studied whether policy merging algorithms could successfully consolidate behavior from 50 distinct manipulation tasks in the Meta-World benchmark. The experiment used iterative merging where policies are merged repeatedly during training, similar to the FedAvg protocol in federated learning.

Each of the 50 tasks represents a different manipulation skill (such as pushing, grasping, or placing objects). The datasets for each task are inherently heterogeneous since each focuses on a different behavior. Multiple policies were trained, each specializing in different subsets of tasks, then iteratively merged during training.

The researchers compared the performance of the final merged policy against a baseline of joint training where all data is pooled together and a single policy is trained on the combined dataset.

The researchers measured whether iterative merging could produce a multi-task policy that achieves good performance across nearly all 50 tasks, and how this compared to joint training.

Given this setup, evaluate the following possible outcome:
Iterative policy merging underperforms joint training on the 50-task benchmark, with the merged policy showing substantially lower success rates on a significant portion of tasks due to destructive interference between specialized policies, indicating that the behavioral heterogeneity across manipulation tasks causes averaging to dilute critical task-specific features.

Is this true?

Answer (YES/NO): NO